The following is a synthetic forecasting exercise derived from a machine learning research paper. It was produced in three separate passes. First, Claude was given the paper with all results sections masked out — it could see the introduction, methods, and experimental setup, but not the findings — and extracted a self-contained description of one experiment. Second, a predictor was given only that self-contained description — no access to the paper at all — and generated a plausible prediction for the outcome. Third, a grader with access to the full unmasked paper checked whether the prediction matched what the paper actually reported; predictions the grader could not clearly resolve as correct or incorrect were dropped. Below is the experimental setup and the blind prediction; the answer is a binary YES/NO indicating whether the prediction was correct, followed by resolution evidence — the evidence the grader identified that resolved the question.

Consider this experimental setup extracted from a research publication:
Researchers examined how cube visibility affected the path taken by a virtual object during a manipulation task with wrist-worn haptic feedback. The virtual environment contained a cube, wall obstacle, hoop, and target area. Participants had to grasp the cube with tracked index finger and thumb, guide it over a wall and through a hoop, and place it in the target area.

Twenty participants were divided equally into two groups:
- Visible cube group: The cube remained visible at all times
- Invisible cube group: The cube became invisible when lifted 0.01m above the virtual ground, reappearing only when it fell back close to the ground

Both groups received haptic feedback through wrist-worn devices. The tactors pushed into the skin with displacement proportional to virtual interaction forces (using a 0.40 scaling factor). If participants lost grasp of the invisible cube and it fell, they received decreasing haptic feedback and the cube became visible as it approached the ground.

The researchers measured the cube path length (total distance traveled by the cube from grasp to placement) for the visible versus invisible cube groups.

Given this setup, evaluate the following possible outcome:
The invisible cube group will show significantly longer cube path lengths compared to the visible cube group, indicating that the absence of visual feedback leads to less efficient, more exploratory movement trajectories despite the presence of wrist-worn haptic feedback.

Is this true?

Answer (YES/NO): YES